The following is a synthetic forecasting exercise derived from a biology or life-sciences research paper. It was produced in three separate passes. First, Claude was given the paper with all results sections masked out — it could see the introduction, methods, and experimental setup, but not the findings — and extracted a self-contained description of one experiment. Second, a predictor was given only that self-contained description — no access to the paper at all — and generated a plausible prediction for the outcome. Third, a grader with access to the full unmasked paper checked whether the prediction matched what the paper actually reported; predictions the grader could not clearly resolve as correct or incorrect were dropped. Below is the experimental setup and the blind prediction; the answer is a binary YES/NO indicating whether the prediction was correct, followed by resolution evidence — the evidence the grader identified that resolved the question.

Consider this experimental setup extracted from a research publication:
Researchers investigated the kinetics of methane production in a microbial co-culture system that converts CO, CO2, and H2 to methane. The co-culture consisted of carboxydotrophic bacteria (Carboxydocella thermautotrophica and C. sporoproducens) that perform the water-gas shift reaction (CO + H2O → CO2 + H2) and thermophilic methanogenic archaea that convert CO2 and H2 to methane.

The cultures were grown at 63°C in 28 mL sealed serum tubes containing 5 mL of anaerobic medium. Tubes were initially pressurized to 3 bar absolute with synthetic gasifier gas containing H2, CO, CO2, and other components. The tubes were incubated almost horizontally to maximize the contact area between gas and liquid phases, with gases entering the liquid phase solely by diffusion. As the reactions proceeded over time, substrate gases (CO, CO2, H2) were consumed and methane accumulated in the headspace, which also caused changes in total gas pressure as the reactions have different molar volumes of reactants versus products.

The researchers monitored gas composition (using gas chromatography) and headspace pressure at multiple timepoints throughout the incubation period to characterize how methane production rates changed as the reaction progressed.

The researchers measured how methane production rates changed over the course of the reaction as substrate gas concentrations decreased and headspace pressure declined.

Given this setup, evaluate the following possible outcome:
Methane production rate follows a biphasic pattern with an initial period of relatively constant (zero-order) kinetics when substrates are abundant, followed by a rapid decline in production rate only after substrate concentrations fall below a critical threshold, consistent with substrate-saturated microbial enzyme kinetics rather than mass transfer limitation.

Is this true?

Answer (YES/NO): NO